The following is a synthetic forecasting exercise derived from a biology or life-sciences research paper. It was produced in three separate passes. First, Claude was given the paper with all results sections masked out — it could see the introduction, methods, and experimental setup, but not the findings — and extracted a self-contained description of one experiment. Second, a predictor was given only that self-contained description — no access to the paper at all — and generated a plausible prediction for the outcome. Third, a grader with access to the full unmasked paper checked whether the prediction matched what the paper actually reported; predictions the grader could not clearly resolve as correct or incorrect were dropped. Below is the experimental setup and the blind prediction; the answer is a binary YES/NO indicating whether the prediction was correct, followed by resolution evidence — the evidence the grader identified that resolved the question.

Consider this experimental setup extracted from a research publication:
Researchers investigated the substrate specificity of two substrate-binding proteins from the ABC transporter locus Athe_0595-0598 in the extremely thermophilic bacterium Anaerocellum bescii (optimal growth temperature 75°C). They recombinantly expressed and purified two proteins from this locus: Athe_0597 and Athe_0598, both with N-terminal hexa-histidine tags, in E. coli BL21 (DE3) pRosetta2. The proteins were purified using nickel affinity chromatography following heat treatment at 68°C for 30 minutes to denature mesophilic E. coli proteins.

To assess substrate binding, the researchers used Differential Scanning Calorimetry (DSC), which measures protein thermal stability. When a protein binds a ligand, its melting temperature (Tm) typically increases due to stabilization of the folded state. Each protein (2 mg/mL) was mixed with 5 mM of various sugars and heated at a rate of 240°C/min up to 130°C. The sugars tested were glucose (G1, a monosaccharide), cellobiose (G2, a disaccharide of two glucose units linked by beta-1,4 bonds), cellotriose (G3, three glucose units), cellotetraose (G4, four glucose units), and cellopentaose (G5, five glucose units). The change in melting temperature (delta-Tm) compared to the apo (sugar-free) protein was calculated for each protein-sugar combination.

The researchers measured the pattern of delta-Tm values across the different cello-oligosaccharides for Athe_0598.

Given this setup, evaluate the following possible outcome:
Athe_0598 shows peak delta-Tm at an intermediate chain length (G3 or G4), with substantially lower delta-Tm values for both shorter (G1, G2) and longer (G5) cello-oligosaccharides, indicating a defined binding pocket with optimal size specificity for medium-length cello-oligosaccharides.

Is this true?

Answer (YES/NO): NO